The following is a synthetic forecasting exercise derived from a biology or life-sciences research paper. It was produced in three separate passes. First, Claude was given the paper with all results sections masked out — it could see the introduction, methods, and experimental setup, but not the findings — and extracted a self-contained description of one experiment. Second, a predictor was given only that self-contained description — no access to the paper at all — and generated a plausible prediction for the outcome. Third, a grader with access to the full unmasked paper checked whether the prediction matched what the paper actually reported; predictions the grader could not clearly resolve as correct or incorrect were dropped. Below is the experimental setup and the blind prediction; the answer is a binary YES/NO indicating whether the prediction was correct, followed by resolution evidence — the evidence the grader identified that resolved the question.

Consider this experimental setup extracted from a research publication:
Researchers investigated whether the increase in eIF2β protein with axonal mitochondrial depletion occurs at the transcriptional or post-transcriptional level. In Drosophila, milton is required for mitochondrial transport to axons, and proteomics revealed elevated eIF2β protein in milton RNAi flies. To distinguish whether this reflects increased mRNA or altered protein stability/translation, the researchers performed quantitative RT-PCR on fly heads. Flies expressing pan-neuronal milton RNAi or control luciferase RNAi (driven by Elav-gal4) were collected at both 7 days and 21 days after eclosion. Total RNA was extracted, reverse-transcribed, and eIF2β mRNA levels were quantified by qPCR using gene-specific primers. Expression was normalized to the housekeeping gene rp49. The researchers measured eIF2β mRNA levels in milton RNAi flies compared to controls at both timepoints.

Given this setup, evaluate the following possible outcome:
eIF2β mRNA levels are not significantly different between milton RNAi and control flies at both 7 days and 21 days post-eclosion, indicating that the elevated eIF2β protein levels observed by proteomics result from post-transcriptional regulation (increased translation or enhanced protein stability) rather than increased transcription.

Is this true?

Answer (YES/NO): YES